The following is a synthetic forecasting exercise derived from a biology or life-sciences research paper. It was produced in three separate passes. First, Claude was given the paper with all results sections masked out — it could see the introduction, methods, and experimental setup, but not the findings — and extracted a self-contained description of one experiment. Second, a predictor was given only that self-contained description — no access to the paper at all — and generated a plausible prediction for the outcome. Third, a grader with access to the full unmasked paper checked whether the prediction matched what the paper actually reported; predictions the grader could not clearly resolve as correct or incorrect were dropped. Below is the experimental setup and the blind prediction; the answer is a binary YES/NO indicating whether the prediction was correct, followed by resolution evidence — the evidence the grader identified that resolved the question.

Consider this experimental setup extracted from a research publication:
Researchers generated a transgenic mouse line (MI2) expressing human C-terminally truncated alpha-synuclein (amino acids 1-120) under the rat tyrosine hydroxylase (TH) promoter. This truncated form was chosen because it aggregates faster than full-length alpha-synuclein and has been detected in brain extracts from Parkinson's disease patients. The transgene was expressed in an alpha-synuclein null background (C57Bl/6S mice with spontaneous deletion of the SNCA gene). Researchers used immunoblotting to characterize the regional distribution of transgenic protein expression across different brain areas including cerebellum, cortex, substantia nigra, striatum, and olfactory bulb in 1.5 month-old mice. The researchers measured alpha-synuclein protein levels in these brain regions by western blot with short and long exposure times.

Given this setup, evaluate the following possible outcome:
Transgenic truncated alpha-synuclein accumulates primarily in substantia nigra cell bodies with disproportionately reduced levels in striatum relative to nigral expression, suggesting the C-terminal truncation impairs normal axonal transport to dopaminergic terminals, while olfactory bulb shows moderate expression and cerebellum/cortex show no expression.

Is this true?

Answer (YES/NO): NO